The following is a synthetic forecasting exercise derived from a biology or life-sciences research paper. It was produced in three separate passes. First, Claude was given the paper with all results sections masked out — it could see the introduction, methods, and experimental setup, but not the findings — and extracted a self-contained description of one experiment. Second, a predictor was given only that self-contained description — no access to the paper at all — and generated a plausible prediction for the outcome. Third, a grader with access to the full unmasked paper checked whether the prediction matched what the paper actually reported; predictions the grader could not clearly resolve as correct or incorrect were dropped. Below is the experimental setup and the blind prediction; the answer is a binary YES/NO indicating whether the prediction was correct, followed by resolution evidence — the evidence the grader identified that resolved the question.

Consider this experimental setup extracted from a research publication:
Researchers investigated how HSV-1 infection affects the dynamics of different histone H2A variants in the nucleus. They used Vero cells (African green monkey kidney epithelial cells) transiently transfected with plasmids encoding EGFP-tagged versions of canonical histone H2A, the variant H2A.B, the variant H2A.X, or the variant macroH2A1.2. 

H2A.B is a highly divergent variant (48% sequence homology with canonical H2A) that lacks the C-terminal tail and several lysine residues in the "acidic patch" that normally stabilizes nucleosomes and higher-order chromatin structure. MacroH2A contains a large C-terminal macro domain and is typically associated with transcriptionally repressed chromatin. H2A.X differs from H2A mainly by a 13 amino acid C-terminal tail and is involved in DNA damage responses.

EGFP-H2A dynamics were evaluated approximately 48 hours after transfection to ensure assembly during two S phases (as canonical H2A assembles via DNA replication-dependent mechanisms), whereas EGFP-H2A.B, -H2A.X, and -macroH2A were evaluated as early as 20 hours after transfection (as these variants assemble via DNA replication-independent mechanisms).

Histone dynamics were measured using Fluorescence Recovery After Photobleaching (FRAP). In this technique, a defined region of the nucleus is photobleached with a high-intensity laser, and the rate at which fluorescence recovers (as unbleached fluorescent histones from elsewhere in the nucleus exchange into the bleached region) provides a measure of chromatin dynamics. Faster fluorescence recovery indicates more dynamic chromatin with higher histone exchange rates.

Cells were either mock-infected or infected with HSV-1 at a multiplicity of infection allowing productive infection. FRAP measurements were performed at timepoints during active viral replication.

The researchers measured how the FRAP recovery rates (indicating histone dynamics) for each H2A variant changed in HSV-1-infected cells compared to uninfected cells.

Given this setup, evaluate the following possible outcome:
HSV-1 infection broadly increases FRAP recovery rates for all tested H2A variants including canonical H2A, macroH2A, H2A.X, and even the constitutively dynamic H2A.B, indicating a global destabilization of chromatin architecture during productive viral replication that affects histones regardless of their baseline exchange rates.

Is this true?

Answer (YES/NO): NO